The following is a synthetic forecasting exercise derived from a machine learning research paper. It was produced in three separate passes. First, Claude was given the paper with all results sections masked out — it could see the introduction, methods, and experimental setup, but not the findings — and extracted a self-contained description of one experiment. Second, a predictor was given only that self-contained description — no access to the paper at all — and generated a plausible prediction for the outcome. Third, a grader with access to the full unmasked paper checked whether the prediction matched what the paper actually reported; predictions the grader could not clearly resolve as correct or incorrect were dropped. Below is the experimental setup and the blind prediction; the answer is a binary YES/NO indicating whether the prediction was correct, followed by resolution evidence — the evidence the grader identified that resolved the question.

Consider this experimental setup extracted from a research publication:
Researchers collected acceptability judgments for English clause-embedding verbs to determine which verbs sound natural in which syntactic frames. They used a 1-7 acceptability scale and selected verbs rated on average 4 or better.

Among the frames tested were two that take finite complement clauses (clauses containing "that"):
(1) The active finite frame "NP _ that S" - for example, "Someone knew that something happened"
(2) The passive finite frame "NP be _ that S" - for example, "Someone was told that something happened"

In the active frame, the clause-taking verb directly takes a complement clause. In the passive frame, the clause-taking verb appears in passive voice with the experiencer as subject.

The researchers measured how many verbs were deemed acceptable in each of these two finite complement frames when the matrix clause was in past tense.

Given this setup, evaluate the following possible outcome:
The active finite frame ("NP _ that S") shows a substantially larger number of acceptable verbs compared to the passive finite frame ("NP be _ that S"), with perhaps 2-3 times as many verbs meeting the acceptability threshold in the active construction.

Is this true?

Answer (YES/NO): YES